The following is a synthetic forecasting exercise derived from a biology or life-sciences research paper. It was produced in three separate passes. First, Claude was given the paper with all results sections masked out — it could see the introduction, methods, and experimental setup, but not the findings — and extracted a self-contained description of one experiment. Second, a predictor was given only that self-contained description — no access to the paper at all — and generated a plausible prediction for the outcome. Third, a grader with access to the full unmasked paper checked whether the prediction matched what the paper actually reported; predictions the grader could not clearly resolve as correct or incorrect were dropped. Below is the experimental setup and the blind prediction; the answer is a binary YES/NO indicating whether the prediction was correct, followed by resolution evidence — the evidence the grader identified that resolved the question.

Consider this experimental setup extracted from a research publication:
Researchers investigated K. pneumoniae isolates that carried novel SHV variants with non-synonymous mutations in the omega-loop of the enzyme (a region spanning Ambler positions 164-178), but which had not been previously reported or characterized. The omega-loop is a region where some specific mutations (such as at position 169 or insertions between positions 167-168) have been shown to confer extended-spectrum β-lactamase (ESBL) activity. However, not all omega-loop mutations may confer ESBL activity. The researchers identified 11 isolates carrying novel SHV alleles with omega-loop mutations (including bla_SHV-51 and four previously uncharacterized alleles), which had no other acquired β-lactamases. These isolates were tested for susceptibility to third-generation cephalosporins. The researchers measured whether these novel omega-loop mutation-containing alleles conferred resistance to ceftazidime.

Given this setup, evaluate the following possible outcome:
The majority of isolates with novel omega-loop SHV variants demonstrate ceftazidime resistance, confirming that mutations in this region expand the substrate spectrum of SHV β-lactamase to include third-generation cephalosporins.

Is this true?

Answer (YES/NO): NO